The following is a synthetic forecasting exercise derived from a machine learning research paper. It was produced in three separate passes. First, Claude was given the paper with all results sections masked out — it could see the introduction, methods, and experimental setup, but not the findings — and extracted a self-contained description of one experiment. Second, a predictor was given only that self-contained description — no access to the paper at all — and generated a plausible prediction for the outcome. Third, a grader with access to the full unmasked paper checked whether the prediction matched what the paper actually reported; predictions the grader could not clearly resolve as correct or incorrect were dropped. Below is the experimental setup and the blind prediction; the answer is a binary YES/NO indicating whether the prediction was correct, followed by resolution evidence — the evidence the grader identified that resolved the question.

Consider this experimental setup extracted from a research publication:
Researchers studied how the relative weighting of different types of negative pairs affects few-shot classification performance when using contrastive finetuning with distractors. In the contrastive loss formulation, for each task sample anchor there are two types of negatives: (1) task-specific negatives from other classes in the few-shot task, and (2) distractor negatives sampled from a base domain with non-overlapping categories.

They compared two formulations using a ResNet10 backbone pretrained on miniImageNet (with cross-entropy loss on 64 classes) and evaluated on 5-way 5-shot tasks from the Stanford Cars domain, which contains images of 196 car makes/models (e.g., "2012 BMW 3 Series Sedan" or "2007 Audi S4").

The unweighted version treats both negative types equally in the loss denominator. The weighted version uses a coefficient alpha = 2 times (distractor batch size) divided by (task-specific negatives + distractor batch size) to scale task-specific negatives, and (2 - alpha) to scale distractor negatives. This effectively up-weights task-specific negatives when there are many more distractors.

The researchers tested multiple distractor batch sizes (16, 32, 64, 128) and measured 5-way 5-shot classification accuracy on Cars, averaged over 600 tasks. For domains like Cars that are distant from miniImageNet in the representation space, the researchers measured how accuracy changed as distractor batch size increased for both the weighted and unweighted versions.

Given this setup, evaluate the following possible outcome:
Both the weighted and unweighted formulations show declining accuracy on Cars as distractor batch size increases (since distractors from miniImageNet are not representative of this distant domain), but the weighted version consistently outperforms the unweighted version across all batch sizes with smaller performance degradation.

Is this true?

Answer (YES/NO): NO